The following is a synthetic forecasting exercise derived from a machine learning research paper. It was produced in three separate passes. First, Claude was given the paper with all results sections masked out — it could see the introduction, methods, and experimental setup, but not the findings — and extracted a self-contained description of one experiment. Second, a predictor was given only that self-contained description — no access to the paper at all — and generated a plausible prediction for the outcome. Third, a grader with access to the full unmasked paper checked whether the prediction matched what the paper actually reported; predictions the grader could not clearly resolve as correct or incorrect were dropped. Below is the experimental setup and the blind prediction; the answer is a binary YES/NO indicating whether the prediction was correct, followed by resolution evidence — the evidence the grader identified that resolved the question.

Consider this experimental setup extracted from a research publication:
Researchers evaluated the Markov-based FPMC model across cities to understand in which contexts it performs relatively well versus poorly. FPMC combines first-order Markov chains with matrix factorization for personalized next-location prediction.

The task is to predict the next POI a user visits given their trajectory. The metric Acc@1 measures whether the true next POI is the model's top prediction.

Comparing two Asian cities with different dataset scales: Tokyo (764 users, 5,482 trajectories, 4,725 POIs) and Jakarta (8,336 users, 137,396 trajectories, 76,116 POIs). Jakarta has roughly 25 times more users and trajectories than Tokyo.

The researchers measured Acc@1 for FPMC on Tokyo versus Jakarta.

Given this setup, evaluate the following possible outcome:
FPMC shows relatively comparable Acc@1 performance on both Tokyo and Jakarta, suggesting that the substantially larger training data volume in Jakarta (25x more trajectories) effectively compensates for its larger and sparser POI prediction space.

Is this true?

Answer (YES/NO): NO